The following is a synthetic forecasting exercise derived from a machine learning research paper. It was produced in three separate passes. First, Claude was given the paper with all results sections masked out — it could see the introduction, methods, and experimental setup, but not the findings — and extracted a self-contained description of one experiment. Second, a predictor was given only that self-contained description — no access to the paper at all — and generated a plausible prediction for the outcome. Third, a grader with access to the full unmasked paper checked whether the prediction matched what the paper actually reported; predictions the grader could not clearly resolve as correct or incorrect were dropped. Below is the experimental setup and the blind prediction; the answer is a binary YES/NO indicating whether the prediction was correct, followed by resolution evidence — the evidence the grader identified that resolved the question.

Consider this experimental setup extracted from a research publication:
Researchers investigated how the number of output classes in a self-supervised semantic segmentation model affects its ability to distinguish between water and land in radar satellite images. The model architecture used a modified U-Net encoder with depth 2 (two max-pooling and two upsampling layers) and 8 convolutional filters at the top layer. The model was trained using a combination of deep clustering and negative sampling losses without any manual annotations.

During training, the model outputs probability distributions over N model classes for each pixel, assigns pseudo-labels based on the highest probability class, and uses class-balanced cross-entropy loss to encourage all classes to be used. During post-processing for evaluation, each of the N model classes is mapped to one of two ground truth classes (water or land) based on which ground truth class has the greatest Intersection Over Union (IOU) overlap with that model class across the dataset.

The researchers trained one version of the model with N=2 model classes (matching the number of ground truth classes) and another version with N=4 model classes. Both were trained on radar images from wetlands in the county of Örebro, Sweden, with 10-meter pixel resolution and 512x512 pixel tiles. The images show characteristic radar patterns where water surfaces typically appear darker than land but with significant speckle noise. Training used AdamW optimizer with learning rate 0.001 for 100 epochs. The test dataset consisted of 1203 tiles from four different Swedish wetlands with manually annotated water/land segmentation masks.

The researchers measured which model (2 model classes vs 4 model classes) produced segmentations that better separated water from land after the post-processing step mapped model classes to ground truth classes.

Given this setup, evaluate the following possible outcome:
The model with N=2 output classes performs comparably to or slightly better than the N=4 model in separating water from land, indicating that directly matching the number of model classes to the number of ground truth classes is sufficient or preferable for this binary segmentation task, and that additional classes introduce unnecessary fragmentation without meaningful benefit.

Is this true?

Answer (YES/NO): NO